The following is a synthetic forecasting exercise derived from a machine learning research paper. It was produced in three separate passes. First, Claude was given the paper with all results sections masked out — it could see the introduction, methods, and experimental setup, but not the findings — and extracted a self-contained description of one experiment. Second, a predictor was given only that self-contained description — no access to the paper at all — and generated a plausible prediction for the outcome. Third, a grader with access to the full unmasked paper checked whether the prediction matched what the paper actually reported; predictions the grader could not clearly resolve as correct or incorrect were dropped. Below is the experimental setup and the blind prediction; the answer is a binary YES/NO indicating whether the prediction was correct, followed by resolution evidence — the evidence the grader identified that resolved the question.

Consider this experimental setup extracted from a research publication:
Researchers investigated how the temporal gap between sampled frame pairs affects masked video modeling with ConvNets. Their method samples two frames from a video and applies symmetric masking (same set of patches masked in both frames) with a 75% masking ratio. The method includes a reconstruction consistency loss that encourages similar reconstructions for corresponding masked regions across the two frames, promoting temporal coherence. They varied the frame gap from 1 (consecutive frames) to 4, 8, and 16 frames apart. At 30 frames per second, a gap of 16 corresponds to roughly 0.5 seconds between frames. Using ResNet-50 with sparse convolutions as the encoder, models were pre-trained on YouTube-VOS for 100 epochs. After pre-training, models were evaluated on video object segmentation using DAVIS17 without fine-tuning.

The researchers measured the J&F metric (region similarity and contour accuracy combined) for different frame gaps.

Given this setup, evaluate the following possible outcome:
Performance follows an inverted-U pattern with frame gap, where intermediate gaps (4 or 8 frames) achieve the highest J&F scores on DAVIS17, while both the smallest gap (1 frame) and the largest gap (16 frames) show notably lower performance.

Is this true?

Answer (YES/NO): NO